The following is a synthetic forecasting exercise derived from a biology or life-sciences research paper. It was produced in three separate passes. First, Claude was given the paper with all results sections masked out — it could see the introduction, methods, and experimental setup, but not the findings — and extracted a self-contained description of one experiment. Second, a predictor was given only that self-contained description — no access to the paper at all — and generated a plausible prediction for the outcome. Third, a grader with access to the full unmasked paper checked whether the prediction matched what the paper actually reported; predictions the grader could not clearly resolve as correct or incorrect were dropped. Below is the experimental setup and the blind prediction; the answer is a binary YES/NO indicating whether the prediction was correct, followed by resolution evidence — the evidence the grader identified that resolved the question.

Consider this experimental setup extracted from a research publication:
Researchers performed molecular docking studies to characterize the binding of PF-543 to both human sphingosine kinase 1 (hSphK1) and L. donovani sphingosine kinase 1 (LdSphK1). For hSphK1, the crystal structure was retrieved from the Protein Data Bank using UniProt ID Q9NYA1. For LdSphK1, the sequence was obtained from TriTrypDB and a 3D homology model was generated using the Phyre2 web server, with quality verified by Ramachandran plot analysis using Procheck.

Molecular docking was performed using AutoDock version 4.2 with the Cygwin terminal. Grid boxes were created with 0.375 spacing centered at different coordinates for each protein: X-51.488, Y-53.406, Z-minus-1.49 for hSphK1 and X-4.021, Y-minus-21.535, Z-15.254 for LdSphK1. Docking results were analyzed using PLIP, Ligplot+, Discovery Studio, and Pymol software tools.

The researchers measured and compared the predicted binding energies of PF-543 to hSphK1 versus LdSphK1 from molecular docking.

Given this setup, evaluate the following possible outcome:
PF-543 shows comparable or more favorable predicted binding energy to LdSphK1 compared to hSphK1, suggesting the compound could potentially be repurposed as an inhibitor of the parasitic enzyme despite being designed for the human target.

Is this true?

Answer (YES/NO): NO